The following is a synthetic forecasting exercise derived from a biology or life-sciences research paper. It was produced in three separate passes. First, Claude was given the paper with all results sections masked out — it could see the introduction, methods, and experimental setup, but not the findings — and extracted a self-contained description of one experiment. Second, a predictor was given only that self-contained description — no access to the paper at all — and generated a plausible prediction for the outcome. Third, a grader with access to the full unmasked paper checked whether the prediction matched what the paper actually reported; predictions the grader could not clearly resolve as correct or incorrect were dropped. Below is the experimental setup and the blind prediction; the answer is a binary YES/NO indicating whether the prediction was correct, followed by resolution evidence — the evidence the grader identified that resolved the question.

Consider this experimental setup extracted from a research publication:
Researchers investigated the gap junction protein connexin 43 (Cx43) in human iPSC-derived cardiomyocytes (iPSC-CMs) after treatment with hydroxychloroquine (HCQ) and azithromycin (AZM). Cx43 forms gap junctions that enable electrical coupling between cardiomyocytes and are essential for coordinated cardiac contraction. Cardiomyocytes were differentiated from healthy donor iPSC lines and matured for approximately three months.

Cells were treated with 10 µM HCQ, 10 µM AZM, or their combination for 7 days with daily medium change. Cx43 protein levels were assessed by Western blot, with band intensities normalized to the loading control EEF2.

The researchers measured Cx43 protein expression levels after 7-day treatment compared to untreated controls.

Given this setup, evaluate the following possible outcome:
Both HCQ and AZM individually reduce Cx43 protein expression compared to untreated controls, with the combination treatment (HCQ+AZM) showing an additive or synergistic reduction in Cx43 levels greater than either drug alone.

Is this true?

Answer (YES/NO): NO